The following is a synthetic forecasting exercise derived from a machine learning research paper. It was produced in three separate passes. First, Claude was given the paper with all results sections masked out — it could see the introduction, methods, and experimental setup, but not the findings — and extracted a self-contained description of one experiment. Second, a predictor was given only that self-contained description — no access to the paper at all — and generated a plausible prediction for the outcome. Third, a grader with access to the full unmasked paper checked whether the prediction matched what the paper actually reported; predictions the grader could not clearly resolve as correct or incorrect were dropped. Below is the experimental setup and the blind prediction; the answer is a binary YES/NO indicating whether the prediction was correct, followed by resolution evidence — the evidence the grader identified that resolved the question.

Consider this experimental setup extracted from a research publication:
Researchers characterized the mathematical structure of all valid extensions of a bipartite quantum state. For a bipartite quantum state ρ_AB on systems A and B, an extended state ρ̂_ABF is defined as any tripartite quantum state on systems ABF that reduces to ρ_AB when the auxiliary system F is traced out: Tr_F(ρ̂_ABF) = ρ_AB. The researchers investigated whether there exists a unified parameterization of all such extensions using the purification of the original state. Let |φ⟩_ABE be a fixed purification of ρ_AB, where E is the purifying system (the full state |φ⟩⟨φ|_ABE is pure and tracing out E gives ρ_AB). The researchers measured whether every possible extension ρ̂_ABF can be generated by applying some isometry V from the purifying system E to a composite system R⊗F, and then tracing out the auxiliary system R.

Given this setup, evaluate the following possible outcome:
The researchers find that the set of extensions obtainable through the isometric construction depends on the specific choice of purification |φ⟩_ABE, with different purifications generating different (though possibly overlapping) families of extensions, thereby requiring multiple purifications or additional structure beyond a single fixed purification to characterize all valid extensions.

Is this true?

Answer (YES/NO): NO